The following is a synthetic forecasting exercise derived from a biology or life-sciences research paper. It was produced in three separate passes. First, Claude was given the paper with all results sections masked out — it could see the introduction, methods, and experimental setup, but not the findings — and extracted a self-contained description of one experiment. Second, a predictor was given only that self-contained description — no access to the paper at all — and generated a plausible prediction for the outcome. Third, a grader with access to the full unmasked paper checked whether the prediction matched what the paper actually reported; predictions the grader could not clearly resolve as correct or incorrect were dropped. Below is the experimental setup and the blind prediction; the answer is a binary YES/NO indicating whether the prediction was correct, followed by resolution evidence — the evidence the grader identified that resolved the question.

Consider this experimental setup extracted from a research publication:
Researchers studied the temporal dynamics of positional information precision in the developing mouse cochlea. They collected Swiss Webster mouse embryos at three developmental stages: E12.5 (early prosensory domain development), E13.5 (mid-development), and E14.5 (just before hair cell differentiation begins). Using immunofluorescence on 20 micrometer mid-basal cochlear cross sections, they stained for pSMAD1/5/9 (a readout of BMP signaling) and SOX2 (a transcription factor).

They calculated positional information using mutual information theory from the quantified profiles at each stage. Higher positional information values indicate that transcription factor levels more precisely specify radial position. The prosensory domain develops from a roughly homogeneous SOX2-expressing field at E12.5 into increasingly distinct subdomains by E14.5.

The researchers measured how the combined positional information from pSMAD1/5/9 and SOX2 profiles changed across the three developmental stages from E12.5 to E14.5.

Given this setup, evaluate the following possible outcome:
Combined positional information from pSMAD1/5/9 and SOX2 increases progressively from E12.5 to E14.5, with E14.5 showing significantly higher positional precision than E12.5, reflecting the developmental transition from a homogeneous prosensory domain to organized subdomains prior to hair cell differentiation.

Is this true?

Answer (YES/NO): NO